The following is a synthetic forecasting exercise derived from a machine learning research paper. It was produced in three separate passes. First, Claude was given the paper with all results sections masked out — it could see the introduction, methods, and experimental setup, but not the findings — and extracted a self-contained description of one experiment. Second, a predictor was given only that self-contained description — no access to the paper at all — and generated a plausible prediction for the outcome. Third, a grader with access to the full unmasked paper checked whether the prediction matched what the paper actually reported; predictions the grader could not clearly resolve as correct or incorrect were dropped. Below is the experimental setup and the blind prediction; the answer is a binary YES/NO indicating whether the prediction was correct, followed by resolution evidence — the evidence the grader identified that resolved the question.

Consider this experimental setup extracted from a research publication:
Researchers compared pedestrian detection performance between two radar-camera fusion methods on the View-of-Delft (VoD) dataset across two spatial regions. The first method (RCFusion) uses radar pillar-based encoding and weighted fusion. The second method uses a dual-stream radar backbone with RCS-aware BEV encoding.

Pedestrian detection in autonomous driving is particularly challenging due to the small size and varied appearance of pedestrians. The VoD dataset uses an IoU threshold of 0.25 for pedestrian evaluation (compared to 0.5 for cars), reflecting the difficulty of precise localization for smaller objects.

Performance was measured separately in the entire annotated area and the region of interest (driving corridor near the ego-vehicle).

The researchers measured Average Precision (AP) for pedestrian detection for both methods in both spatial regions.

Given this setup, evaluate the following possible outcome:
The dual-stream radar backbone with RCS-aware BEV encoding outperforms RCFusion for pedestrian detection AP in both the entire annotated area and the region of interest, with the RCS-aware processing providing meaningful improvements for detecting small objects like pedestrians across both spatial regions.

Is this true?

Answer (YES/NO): NO